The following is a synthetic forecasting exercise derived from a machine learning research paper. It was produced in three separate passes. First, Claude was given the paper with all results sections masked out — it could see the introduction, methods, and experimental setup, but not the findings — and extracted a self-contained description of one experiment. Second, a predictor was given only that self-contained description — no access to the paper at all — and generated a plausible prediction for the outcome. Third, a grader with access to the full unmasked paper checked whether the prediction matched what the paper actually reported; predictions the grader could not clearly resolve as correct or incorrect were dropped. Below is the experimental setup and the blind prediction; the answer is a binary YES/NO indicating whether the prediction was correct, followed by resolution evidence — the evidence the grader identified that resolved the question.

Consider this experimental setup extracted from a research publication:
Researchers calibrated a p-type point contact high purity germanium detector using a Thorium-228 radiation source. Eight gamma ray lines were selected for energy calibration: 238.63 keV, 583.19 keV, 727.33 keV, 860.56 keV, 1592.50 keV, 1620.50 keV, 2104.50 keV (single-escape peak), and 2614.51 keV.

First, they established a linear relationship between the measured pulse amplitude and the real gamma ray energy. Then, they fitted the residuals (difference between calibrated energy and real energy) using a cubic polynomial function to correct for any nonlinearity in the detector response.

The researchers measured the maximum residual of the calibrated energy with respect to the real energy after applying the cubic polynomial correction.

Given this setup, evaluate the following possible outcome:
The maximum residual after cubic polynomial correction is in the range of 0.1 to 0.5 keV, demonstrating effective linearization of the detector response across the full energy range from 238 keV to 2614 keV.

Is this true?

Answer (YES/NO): NO